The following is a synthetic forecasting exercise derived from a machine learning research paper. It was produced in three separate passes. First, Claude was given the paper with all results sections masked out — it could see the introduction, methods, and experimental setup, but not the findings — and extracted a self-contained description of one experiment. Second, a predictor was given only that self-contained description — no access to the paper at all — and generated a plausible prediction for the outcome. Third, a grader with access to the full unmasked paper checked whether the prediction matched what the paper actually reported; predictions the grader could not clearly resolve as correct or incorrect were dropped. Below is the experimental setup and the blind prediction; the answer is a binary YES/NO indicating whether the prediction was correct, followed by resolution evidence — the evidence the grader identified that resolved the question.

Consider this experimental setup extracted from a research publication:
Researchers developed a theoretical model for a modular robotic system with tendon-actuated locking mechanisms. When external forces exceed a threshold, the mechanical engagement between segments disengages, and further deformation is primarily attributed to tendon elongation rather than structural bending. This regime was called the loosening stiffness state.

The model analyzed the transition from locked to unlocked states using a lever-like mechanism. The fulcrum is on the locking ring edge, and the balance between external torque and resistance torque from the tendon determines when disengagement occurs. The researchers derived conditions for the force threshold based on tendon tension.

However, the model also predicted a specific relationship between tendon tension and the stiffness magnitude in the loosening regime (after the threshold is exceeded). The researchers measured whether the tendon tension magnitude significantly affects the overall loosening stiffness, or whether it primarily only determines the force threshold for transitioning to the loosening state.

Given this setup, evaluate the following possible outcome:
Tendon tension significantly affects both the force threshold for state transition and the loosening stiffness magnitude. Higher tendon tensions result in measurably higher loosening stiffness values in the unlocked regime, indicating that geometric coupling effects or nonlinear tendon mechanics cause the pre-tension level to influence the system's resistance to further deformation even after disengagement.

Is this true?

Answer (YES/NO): NO